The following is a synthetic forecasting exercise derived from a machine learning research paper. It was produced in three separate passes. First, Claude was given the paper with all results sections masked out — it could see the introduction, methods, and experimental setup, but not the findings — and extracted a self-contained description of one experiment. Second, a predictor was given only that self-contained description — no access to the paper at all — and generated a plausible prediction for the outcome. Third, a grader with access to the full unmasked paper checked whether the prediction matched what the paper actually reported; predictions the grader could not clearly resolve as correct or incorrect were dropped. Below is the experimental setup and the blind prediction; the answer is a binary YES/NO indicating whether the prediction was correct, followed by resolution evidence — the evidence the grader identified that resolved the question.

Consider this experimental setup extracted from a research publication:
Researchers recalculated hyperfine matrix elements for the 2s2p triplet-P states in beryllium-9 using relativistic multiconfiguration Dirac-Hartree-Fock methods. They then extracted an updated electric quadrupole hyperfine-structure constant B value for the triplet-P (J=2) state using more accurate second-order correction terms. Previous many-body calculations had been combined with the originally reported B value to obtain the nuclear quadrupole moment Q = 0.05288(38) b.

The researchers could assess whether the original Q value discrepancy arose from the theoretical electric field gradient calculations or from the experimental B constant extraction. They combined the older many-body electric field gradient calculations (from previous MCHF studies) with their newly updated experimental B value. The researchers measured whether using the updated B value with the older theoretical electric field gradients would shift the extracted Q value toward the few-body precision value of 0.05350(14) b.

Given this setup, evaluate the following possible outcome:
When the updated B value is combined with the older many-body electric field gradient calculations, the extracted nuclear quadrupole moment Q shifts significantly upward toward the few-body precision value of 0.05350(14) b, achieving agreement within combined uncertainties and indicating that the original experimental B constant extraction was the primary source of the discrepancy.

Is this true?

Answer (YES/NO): YES